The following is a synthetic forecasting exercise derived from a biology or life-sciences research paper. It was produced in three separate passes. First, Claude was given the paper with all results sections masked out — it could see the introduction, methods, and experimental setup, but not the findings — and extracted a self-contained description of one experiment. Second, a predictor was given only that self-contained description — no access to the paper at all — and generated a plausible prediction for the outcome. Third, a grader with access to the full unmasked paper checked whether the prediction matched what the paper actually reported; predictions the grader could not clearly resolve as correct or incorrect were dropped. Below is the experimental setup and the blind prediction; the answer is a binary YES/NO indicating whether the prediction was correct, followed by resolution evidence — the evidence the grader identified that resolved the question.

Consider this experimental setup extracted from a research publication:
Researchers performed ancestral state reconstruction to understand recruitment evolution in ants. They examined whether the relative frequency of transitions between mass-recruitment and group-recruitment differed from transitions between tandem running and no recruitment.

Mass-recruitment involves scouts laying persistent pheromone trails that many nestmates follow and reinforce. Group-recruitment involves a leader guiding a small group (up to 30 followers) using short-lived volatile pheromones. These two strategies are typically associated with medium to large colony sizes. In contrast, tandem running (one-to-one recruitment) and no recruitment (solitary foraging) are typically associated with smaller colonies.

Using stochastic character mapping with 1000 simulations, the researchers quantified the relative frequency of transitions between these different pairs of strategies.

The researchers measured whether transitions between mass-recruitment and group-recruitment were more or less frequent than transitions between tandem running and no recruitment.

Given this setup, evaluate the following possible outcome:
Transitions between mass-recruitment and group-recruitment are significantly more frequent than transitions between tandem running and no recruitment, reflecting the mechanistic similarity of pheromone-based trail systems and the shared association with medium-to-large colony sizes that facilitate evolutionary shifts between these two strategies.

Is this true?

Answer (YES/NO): YES